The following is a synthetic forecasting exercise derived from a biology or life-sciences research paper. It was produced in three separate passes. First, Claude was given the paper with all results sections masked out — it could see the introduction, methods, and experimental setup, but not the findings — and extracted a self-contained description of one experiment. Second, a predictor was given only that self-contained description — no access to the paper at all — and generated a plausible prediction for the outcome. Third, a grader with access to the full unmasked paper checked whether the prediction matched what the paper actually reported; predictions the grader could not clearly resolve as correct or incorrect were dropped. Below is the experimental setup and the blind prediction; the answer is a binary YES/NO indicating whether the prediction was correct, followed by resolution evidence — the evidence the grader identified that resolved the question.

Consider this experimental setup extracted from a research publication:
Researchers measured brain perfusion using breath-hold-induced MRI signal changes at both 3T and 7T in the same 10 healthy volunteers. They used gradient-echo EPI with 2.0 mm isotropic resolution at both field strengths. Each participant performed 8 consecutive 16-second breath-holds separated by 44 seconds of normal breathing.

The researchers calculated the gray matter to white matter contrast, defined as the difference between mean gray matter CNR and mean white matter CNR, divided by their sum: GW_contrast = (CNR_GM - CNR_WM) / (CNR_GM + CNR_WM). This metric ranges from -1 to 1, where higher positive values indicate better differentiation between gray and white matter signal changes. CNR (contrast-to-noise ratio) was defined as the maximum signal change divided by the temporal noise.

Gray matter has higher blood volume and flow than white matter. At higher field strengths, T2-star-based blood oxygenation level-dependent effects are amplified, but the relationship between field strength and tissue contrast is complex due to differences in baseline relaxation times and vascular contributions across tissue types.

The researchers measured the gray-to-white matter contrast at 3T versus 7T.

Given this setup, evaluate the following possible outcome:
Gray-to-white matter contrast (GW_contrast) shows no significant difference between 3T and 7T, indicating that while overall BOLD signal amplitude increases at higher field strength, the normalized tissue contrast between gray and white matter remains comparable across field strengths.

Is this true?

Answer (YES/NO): NO